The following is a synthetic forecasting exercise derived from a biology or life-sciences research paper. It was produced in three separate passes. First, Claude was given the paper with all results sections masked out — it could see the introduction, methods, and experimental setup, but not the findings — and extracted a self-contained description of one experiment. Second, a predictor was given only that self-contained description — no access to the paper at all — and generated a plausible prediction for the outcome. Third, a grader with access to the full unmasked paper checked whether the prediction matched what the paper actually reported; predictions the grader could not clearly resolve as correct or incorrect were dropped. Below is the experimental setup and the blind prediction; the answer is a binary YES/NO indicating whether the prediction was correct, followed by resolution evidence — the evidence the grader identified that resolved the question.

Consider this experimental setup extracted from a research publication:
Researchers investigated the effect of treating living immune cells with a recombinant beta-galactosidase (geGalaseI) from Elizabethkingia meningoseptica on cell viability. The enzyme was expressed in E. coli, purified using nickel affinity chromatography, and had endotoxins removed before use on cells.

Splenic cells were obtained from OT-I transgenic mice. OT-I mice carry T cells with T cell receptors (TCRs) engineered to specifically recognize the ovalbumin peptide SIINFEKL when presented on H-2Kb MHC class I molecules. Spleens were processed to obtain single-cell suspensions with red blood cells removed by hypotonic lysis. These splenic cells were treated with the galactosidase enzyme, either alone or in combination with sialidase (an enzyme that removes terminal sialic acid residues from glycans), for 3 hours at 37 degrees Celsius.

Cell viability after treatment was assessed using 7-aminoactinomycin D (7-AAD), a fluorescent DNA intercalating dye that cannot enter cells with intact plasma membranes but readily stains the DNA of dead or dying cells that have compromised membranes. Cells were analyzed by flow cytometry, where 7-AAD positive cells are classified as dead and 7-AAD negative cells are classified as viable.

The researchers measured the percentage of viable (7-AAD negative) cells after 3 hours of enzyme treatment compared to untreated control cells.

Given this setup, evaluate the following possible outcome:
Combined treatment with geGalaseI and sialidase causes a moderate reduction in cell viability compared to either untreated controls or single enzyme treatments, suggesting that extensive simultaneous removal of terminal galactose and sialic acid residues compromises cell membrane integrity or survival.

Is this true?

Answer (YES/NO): NO